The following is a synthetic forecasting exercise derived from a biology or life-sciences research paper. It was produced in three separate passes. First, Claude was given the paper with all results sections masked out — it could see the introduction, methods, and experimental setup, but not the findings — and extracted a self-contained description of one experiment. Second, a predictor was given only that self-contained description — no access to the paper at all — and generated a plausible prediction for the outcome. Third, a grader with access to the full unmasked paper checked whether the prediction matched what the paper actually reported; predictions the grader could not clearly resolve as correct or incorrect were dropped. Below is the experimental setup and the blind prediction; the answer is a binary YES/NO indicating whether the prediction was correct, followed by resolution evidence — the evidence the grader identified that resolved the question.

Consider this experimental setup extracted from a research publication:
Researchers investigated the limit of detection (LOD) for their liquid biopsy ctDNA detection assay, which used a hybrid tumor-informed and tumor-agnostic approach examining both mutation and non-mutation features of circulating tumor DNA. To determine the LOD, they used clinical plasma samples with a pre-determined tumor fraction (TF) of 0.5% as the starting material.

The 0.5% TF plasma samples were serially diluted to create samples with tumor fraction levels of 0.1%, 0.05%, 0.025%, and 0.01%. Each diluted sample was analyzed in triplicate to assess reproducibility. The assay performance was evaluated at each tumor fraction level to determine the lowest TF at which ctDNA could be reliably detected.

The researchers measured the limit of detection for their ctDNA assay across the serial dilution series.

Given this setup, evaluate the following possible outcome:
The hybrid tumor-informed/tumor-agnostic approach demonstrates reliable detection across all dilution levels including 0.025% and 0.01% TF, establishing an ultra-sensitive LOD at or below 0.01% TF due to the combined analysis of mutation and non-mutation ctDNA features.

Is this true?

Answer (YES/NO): YES